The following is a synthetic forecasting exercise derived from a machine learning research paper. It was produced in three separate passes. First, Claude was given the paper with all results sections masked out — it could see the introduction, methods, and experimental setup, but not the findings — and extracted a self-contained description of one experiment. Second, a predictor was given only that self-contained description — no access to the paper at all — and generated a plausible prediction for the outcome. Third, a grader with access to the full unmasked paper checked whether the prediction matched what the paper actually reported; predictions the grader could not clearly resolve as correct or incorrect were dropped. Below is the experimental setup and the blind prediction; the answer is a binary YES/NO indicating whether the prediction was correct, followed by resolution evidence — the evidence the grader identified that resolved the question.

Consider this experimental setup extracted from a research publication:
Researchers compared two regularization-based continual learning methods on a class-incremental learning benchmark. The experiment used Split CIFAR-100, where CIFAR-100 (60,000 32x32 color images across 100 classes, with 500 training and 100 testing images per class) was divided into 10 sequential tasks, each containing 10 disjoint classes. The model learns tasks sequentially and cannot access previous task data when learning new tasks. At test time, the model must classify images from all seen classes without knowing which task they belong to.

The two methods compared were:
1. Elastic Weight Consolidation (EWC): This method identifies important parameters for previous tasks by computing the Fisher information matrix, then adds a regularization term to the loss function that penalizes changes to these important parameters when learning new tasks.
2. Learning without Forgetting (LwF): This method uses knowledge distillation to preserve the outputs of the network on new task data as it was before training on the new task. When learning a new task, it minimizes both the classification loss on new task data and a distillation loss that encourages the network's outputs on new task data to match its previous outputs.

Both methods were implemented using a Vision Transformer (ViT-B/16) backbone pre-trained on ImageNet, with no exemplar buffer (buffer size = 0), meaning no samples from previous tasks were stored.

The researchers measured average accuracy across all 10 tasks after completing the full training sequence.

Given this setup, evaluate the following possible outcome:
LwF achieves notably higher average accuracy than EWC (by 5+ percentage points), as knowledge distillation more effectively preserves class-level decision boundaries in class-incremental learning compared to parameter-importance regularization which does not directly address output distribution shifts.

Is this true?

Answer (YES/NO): YES